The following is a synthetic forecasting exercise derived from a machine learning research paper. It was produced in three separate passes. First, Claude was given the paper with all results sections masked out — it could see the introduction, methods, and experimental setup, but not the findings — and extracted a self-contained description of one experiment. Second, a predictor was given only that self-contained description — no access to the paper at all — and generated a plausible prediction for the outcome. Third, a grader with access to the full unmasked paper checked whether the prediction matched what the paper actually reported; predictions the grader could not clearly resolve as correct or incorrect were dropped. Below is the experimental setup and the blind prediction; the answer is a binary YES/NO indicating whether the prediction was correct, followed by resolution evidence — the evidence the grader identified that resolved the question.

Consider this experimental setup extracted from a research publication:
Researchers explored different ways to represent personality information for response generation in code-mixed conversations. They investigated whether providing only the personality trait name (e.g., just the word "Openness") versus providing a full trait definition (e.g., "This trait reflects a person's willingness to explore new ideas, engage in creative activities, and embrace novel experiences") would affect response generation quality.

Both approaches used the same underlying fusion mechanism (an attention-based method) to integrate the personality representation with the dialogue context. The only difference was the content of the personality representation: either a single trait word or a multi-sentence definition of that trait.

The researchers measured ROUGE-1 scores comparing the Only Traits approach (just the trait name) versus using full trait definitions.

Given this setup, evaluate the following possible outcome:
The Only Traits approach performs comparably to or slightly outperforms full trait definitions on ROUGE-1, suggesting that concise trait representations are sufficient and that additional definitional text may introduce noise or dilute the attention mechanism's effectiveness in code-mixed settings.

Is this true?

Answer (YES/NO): NO